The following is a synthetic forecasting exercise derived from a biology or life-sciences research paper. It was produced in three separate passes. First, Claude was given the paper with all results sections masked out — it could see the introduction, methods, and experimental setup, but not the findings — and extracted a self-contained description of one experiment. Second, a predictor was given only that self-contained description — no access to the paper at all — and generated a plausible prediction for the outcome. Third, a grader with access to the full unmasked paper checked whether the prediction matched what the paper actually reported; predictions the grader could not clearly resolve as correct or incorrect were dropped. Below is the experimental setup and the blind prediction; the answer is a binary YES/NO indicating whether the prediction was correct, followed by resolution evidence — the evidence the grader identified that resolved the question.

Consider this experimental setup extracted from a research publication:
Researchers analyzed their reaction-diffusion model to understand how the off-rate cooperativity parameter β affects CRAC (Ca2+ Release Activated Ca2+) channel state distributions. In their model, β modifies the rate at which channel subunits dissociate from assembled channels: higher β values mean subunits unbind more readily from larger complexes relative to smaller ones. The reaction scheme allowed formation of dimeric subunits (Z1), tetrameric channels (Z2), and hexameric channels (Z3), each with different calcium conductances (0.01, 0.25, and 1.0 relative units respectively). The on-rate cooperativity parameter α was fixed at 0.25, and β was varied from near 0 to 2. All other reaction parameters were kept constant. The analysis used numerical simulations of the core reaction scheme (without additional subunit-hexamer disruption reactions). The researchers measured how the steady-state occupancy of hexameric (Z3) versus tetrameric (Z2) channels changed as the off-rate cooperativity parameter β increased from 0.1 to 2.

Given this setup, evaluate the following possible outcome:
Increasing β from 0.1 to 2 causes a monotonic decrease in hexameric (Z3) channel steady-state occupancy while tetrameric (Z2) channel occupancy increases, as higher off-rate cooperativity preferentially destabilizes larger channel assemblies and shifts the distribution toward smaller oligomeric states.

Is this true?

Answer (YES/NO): YES